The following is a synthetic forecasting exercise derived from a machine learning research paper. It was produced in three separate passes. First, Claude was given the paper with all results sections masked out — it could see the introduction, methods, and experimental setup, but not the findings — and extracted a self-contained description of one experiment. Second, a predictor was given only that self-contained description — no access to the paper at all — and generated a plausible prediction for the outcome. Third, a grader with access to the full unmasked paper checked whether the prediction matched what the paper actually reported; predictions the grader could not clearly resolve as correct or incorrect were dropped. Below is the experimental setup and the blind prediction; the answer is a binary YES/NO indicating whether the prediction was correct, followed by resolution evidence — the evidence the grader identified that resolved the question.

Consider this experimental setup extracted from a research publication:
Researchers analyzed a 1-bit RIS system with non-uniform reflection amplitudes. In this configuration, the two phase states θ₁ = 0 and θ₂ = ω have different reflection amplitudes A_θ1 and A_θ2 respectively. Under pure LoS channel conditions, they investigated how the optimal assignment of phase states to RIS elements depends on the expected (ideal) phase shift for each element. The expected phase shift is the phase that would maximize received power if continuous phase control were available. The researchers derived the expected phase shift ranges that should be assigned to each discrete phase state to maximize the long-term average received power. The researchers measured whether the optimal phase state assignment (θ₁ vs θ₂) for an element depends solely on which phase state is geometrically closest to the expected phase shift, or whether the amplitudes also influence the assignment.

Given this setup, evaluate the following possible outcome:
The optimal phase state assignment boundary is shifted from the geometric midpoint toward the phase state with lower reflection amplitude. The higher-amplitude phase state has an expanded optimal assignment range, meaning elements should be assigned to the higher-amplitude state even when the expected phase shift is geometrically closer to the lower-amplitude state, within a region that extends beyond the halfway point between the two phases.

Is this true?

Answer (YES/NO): YES